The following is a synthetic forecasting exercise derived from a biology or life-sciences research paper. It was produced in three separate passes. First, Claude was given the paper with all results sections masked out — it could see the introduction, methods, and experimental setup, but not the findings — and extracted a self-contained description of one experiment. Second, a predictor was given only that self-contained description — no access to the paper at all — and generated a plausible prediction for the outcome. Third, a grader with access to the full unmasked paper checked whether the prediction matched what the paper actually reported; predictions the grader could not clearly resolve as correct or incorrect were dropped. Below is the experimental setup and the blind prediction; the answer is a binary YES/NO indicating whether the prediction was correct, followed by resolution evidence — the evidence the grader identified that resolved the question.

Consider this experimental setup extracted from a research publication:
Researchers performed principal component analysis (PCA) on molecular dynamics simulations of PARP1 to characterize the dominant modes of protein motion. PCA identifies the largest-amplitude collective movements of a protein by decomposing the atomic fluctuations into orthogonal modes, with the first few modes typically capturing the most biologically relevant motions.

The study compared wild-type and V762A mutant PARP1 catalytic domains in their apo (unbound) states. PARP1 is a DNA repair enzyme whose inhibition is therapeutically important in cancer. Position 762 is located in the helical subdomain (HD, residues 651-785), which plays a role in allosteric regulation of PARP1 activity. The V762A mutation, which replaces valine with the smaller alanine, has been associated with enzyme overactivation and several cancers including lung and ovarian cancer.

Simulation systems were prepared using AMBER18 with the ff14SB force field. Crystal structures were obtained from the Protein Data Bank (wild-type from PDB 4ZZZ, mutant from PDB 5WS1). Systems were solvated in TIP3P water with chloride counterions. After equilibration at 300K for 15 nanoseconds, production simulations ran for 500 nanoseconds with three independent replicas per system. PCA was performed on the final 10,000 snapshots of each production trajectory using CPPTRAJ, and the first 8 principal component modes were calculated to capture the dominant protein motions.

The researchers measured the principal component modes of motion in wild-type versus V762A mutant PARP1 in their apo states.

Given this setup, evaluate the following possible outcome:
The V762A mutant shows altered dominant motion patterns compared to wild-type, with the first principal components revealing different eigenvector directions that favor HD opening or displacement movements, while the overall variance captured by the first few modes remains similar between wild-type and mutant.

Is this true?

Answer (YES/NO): NO